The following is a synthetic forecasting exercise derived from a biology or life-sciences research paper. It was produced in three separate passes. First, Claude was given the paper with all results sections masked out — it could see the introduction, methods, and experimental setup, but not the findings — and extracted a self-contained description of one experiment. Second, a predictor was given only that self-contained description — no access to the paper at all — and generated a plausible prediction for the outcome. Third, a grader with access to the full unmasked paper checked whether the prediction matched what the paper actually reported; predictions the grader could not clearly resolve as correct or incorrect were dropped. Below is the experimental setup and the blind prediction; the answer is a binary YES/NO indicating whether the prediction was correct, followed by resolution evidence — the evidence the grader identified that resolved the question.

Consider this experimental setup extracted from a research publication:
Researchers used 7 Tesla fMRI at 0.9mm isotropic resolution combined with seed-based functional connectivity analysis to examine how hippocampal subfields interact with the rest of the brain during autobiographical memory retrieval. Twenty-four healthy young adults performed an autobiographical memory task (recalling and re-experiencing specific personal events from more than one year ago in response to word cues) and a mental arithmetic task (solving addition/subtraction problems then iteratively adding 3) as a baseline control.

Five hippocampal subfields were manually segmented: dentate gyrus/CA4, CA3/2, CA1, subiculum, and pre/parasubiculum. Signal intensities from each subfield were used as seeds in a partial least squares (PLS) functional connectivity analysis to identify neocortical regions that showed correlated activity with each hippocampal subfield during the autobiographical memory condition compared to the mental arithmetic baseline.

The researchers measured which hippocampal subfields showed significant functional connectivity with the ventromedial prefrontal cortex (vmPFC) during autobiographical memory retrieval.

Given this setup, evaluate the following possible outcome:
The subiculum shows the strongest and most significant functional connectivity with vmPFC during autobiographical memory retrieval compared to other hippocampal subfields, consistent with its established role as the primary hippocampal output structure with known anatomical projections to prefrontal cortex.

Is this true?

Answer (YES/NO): NO